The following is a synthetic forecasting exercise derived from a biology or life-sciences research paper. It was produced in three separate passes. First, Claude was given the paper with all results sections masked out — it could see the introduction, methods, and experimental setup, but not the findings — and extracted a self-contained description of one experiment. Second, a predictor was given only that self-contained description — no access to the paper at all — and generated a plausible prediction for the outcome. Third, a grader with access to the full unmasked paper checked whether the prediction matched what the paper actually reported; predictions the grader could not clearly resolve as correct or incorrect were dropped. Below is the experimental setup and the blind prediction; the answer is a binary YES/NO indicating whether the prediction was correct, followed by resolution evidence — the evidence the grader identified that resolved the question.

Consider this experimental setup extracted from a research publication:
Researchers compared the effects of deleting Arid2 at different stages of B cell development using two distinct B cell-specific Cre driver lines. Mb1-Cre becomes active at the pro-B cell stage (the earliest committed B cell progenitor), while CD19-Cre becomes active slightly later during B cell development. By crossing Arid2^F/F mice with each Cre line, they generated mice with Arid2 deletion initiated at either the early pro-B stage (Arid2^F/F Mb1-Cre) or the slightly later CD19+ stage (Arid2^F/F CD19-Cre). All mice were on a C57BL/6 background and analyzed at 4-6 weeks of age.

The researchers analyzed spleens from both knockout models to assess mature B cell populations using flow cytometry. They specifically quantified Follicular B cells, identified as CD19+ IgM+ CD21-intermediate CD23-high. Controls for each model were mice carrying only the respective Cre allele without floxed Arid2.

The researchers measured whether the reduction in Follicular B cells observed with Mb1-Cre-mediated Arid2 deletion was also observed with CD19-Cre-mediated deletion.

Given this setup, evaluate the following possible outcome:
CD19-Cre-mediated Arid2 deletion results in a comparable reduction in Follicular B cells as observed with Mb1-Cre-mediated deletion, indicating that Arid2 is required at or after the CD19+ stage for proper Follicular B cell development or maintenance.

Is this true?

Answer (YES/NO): NO